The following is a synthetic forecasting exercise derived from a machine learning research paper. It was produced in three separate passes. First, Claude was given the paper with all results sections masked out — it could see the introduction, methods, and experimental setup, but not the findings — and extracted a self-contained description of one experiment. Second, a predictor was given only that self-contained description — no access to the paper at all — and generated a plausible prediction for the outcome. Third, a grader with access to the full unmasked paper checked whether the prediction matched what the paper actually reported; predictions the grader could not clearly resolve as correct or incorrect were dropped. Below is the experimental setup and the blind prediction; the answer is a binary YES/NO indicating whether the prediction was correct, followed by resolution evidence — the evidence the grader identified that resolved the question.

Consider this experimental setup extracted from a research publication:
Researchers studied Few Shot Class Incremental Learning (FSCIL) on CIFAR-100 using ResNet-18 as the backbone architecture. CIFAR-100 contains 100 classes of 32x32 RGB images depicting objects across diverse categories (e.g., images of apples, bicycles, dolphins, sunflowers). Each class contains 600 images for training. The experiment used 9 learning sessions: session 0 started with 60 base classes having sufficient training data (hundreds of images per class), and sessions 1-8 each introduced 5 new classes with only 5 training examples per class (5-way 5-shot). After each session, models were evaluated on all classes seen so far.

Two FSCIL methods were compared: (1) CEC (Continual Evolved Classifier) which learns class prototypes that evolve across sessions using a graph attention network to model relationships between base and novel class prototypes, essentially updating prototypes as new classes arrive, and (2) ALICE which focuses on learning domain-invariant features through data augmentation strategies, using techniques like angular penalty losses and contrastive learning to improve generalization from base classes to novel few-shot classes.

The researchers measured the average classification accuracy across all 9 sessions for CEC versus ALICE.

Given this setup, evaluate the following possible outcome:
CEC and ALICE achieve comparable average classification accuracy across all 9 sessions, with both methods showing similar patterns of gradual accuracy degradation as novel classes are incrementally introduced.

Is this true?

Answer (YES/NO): NO